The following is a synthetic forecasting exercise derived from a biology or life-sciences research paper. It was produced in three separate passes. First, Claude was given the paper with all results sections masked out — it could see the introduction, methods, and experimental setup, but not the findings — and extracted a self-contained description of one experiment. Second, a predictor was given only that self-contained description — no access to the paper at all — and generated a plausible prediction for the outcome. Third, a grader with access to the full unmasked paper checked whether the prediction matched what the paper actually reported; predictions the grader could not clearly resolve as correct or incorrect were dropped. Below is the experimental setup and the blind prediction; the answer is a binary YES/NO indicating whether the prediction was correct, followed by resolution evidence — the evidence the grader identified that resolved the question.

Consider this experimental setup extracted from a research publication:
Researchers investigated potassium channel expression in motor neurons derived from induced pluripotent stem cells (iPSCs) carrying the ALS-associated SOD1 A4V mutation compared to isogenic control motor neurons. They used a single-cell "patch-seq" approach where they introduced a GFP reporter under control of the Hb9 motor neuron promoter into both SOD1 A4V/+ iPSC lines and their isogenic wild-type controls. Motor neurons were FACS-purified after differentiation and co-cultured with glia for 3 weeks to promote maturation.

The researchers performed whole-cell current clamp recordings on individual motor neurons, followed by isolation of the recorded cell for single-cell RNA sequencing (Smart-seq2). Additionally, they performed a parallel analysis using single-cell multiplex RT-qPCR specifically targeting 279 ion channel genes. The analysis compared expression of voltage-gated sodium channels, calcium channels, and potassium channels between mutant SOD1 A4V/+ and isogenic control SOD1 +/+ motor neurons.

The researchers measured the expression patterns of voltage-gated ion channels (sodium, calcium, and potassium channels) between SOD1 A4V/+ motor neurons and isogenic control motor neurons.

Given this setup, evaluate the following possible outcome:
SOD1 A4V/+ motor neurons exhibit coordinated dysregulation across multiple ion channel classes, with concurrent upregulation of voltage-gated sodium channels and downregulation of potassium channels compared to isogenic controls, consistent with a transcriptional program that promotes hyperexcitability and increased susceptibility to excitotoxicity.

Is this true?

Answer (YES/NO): NO